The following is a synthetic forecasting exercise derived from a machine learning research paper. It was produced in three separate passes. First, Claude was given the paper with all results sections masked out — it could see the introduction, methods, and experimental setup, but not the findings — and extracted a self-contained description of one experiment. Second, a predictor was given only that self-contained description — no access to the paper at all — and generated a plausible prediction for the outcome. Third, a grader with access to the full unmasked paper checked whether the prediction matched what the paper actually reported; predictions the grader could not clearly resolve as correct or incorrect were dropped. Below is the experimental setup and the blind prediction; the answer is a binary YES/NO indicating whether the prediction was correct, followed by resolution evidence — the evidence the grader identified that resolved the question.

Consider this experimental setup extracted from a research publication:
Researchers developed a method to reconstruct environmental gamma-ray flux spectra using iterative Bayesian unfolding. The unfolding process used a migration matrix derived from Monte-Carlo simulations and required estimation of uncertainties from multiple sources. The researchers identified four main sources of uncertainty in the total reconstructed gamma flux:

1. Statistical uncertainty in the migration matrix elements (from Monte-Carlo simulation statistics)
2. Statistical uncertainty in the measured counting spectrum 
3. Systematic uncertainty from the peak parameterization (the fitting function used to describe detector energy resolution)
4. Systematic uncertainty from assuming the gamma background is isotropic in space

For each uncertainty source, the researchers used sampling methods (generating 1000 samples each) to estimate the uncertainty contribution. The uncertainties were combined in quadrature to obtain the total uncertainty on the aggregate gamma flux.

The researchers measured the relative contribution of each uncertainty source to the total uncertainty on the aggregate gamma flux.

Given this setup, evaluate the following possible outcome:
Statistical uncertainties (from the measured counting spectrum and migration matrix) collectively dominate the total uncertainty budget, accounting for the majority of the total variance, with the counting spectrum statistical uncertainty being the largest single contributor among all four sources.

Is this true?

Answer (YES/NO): NO